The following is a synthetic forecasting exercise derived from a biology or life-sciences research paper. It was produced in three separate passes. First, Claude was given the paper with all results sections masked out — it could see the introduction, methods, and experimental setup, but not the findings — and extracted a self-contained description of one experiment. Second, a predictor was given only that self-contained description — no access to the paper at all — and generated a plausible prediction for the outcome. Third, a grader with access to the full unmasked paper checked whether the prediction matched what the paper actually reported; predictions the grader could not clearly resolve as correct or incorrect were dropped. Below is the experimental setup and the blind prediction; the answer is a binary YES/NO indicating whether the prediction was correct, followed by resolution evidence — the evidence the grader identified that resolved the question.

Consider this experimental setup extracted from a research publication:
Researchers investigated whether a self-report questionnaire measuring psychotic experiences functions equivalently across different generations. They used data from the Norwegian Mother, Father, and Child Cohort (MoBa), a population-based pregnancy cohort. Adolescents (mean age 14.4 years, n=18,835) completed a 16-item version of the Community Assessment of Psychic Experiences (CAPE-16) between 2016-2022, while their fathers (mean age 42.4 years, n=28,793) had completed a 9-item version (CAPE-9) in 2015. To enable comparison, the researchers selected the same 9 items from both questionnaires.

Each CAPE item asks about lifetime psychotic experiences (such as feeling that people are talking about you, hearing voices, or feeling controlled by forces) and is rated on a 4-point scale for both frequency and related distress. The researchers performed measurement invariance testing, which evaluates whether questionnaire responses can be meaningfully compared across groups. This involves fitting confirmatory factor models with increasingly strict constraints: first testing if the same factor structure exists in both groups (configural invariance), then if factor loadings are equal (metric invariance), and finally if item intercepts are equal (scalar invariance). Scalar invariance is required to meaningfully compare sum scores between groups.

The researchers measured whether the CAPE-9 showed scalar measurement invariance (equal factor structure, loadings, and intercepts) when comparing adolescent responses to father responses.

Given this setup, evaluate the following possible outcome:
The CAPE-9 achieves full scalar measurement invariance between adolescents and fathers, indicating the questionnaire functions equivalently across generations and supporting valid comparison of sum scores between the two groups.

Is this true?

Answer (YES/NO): NO